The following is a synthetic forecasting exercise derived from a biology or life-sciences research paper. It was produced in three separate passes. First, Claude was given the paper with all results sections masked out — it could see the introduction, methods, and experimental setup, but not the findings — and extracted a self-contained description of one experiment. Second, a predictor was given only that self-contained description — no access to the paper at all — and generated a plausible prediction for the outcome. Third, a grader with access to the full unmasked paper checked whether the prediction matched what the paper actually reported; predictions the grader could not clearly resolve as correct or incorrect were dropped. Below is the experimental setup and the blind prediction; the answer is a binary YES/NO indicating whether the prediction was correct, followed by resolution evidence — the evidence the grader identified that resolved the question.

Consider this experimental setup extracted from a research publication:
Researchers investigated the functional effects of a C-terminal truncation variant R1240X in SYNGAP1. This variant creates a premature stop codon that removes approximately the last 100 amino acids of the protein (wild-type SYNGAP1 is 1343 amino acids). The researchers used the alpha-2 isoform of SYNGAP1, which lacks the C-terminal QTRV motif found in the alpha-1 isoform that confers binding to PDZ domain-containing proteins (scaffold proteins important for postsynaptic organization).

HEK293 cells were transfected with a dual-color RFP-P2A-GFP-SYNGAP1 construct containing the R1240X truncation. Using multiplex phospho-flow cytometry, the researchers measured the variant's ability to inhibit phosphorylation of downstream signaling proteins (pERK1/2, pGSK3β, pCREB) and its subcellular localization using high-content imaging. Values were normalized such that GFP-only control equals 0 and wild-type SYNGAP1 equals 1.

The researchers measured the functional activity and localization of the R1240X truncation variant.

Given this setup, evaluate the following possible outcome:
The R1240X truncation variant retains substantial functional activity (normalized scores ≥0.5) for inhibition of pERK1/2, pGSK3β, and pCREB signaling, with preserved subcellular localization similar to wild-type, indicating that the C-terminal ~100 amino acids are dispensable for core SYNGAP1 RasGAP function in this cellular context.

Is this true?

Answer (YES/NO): NO